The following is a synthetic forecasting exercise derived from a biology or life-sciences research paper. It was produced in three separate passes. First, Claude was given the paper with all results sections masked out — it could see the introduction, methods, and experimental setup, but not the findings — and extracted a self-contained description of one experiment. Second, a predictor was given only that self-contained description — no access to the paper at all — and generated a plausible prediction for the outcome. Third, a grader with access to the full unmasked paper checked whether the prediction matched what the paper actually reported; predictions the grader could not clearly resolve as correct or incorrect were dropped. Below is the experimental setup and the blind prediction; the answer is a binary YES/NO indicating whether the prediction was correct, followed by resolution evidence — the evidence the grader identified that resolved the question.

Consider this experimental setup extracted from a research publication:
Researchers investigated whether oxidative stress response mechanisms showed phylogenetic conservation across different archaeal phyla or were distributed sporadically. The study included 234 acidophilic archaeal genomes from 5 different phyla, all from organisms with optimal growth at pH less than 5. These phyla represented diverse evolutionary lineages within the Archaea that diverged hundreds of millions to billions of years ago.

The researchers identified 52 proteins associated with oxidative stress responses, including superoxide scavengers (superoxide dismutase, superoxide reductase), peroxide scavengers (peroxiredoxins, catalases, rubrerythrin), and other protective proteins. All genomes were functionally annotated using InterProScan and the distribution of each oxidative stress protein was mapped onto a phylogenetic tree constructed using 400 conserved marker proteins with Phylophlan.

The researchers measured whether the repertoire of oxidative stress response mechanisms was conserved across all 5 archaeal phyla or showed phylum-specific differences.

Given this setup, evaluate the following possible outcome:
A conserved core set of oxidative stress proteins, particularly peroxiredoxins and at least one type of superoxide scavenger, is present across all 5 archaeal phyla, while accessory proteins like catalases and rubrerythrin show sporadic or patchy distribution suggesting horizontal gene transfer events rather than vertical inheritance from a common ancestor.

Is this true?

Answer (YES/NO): NO